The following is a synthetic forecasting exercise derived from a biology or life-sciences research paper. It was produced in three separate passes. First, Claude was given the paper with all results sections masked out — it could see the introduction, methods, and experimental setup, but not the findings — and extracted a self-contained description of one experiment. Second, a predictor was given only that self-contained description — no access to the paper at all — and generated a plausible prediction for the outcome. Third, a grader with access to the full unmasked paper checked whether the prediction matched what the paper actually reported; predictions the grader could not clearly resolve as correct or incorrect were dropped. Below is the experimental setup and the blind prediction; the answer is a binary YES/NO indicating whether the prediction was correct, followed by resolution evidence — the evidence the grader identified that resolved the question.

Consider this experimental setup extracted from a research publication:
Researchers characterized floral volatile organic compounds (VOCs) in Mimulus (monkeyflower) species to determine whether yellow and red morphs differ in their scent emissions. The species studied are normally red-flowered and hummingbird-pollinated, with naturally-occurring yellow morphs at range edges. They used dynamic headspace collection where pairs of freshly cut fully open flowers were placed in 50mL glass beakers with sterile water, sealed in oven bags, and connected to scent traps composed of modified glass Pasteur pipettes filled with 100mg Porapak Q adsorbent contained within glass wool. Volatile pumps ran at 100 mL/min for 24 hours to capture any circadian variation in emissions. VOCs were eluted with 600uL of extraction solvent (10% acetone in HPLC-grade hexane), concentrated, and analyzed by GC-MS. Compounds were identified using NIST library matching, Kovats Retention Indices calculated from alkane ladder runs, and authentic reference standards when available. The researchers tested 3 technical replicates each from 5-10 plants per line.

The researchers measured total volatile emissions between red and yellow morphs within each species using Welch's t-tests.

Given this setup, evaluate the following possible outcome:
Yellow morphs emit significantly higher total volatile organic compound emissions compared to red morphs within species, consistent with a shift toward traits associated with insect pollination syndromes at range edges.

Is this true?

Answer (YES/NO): YES